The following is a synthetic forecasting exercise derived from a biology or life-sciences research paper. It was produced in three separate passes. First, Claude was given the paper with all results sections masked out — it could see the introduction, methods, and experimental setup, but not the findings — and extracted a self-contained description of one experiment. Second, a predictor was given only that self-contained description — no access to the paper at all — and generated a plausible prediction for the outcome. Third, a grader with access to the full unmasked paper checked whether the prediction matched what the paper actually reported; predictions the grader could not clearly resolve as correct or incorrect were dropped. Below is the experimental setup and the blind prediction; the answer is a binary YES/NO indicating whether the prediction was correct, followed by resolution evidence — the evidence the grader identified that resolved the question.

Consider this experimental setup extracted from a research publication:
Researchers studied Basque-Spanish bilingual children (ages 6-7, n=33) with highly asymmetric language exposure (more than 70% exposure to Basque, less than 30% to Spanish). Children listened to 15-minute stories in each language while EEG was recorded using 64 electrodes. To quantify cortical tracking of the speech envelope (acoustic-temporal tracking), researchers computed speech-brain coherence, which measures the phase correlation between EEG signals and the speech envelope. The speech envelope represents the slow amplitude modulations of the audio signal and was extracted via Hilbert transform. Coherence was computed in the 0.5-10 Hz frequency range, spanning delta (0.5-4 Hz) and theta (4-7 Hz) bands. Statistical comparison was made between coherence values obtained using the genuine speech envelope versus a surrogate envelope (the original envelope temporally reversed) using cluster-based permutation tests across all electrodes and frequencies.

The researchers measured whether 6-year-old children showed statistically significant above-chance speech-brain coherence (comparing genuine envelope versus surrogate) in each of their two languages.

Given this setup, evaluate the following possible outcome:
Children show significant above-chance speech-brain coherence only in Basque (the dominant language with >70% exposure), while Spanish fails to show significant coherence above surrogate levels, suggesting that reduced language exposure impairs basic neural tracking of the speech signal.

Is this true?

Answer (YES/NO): NO